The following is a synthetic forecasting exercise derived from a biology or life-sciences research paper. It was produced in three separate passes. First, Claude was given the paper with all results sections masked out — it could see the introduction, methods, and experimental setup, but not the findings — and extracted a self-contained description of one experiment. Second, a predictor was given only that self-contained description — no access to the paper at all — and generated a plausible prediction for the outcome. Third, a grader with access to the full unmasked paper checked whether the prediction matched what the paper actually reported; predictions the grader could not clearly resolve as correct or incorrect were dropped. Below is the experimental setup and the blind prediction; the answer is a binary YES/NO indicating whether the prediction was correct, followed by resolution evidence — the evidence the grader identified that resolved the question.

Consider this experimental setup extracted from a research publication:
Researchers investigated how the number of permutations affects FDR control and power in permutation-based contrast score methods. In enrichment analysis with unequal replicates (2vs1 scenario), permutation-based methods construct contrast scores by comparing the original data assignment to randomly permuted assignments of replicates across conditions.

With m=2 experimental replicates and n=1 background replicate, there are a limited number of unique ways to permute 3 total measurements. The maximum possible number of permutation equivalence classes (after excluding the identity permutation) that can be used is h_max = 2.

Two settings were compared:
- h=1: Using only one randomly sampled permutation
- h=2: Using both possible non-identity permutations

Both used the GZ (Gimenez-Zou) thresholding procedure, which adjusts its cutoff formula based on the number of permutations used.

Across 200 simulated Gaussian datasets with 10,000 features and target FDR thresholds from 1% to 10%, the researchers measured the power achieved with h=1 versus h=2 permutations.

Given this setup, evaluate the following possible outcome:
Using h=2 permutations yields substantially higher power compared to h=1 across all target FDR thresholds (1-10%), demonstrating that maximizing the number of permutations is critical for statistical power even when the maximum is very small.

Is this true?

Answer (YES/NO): NO